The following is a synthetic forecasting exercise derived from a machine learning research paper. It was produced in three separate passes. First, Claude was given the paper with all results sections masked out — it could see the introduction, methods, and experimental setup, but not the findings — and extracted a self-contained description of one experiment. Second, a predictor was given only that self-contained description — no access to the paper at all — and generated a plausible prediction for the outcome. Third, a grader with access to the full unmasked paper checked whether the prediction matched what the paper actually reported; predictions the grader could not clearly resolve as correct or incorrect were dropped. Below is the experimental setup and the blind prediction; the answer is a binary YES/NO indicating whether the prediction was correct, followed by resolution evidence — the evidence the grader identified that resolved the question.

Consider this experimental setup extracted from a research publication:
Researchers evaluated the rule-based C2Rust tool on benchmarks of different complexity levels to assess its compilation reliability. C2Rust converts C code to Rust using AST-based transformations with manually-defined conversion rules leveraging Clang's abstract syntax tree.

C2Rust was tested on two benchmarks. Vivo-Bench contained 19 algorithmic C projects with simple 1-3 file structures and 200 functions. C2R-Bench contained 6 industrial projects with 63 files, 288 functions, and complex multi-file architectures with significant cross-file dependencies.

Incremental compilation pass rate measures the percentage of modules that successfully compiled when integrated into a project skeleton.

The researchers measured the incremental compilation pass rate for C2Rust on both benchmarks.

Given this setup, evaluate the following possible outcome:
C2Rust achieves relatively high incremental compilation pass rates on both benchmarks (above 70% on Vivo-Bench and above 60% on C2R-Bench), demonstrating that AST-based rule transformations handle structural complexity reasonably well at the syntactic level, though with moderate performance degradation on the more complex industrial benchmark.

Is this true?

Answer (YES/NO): NO